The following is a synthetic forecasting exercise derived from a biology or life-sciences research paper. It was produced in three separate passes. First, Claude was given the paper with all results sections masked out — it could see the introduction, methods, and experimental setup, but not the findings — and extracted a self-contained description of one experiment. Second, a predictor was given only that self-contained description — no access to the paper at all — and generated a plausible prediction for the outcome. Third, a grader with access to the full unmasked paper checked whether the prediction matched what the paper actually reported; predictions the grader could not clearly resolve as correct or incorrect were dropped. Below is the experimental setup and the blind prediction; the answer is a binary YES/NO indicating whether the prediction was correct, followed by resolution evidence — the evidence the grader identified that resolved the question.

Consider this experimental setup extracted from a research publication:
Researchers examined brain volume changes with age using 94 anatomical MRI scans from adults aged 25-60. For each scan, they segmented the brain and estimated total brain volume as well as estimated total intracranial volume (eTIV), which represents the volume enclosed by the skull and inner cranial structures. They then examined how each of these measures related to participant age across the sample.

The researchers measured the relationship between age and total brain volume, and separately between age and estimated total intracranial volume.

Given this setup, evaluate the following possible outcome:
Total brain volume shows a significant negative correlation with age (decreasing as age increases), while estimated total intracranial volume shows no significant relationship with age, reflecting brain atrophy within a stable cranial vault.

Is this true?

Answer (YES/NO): YES